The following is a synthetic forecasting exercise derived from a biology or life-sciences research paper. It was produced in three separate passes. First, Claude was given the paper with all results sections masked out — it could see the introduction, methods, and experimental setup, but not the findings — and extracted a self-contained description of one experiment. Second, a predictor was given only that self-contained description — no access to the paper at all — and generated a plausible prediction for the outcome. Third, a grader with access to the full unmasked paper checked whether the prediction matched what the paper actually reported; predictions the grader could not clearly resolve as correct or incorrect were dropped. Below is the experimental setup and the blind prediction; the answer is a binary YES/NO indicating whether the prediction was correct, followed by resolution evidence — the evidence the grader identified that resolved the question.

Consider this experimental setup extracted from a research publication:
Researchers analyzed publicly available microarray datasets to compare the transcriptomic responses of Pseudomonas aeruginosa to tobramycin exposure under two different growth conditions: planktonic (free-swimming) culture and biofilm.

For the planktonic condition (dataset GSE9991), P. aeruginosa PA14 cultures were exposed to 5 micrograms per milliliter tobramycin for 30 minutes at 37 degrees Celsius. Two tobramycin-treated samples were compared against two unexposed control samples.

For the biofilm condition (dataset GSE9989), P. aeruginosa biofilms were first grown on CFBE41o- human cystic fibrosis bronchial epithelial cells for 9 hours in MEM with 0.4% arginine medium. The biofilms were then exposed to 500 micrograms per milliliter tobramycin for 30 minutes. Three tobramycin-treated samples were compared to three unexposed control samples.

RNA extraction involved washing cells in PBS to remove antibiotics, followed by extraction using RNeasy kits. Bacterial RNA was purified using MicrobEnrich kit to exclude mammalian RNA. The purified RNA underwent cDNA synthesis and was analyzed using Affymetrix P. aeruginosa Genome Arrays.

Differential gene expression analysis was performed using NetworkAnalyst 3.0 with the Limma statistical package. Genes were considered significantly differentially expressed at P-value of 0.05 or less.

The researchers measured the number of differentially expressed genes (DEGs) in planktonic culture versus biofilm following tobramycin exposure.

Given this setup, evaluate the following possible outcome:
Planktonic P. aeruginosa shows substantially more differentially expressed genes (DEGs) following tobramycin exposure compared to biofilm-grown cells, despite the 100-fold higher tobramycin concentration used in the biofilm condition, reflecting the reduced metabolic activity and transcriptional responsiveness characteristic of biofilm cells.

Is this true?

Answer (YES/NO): NO